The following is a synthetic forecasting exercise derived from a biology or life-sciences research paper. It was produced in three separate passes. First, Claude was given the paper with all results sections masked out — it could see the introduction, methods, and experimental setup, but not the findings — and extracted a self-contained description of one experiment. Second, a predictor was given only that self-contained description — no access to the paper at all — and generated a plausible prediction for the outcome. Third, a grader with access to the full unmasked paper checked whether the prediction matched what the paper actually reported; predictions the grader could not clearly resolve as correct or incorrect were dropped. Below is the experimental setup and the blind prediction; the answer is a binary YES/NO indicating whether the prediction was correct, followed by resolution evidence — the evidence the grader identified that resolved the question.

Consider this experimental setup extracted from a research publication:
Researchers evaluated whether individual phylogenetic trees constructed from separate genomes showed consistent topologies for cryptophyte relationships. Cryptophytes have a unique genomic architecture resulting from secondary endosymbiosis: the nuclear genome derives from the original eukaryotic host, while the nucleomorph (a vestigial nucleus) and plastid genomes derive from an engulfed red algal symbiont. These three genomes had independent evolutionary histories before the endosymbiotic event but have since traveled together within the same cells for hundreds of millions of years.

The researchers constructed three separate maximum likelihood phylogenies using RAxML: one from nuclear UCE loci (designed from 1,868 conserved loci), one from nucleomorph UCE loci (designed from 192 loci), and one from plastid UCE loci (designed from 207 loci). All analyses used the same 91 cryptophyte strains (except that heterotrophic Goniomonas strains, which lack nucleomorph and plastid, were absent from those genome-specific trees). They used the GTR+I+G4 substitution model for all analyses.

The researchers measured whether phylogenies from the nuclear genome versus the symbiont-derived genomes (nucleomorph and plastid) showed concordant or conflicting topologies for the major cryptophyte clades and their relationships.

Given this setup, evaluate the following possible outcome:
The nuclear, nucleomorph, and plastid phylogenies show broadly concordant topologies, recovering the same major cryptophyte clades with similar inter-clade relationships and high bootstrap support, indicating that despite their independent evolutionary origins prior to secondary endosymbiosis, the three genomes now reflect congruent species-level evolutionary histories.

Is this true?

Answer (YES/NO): NO